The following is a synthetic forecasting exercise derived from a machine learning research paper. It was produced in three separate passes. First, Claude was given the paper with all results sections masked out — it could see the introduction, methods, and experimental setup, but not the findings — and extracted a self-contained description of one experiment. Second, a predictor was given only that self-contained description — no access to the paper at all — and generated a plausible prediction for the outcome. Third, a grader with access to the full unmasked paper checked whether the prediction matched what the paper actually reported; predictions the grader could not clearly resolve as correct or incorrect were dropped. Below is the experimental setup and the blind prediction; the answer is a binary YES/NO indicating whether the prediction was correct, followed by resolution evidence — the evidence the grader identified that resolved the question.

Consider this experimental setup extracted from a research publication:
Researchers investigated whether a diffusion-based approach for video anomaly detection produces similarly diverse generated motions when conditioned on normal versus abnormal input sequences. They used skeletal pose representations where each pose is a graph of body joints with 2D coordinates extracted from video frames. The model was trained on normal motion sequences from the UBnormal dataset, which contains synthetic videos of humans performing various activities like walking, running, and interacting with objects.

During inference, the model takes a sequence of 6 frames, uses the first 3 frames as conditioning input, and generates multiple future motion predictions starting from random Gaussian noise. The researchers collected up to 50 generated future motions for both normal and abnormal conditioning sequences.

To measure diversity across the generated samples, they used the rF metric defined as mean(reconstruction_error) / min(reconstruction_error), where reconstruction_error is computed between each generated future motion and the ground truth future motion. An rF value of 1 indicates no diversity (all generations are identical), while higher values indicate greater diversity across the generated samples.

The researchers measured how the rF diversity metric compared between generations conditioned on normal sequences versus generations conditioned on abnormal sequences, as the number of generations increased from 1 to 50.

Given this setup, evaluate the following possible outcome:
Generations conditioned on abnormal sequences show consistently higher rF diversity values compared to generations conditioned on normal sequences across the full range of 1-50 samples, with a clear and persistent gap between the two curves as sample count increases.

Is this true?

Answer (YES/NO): NO